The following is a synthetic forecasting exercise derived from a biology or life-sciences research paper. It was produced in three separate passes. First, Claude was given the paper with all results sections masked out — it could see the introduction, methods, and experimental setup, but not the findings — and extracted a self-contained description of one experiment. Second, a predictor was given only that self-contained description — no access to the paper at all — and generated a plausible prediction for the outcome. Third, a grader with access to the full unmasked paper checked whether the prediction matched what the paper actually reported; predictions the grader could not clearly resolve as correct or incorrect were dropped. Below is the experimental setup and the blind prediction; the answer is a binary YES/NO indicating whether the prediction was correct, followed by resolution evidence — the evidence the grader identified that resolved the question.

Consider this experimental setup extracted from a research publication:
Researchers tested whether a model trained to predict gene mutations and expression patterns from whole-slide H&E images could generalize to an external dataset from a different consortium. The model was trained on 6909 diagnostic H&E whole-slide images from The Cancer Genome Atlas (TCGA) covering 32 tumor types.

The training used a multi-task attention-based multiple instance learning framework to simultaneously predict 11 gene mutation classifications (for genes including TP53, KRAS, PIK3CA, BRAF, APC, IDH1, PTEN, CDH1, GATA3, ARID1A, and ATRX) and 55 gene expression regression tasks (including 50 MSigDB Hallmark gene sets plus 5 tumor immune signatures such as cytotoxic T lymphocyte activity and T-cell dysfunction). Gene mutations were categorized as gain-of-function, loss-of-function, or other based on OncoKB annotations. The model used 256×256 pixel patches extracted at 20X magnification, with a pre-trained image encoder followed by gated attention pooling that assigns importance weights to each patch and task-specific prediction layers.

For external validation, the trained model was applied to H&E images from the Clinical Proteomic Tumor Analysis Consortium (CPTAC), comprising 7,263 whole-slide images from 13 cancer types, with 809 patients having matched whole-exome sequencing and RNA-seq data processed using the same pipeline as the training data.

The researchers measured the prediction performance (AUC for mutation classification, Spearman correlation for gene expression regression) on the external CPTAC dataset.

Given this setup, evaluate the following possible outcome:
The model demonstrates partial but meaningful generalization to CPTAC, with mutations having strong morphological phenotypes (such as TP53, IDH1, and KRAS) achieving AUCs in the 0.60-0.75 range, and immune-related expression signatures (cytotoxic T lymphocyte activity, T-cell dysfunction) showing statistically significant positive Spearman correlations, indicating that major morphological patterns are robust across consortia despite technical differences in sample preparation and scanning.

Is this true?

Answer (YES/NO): NO